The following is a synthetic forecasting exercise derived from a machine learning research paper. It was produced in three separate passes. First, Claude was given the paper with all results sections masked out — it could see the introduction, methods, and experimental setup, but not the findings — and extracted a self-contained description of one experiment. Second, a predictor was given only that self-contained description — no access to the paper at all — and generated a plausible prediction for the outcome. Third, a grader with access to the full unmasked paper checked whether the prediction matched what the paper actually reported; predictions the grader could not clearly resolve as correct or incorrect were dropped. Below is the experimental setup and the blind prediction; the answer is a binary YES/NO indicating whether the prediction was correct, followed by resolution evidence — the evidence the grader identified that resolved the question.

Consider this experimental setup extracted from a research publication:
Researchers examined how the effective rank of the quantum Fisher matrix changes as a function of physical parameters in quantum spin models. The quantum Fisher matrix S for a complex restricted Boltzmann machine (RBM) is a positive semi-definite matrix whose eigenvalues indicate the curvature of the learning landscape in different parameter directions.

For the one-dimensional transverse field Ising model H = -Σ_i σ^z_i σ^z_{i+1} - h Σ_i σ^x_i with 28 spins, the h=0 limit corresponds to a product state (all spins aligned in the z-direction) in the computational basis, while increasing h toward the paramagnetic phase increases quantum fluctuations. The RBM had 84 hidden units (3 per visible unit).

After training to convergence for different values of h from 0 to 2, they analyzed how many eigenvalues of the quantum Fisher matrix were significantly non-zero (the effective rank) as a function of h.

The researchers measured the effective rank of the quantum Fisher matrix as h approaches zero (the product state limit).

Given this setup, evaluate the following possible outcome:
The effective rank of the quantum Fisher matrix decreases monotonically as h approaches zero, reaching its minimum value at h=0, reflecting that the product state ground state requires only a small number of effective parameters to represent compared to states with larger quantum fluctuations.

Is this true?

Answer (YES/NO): YES